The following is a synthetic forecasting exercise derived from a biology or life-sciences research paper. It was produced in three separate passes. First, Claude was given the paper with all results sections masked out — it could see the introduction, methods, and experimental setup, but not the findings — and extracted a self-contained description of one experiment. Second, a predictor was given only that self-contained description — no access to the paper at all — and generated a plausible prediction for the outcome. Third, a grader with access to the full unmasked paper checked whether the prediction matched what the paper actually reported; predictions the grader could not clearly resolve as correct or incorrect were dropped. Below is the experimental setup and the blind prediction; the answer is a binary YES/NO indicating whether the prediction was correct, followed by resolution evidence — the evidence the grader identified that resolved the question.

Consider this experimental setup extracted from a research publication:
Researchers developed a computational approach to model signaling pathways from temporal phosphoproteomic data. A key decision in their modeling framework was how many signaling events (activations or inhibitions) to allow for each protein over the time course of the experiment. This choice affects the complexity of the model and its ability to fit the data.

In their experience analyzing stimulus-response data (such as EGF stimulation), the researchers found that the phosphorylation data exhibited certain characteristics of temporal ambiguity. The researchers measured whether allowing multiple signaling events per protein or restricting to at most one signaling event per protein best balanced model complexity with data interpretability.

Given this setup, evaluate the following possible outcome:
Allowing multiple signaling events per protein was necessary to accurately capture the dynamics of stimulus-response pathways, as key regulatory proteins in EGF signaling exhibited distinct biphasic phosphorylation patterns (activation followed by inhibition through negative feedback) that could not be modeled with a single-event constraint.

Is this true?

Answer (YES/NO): NO